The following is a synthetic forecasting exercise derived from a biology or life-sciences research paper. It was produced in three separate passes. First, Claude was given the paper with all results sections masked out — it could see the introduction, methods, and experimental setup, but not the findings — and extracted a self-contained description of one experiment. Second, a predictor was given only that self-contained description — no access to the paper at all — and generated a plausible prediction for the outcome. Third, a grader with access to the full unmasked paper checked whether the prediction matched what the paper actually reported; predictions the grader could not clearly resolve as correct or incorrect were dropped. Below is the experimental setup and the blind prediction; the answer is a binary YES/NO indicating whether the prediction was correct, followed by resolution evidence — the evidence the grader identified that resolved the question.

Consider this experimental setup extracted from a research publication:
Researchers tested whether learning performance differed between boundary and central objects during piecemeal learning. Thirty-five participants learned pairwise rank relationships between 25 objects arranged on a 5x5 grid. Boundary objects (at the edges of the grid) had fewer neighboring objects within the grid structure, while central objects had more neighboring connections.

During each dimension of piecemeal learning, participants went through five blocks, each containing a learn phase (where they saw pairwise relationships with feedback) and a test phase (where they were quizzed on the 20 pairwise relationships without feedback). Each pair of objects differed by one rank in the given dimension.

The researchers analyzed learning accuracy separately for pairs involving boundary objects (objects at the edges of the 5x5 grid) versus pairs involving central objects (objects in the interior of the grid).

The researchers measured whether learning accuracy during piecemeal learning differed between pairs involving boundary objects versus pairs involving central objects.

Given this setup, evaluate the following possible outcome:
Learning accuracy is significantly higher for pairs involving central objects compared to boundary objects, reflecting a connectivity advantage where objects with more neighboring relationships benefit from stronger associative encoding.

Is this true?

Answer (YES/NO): NO